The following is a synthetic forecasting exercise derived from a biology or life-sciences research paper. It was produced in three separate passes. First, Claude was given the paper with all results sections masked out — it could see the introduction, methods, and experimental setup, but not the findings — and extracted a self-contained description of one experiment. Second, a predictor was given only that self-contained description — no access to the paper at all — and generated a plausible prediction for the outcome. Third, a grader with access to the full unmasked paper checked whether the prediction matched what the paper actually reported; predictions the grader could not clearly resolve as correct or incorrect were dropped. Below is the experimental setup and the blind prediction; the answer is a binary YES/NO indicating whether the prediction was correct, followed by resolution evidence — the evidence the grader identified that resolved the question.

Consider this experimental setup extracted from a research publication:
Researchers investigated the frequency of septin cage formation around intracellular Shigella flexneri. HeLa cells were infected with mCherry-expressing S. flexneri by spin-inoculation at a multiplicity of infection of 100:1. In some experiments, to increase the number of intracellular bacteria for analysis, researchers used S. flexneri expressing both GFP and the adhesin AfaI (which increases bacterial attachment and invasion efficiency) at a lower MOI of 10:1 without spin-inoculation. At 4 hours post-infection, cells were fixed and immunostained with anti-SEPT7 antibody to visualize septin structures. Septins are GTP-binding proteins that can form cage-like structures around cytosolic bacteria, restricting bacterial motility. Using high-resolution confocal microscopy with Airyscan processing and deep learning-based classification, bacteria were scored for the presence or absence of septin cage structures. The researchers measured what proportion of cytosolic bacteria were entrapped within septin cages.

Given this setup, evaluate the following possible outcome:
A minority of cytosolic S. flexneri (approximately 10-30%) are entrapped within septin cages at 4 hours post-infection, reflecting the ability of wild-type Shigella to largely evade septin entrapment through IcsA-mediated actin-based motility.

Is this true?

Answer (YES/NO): NO